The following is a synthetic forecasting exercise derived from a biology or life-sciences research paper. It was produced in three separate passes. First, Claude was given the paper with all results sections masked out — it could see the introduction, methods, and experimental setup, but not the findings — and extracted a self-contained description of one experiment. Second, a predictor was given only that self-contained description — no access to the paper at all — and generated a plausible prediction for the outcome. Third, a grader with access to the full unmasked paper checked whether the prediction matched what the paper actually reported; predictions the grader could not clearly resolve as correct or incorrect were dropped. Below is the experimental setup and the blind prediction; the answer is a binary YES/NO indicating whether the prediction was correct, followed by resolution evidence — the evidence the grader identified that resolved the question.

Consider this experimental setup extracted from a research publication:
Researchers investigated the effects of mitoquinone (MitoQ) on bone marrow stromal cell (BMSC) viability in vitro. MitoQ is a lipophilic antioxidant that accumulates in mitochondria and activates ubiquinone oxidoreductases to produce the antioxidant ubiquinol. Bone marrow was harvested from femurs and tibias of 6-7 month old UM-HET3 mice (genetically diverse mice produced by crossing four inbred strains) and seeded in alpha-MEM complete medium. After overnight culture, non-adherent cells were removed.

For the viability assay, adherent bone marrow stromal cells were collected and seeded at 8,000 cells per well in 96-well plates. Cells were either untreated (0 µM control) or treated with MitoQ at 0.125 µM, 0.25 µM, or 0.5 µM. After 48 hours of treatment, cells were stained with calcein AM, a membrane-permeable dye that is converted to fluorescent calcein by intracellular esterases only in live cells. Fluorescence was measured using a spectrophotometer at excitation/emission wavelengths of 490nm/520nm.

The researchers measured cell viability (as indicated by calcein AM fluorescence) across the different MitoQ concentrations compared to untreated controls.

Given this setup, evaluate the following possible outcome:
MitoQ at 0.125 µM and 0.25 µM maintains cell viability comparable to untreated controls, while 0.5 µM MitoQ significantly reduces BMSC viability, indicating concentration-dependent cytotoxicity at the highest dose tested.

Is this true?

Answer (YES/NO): NO